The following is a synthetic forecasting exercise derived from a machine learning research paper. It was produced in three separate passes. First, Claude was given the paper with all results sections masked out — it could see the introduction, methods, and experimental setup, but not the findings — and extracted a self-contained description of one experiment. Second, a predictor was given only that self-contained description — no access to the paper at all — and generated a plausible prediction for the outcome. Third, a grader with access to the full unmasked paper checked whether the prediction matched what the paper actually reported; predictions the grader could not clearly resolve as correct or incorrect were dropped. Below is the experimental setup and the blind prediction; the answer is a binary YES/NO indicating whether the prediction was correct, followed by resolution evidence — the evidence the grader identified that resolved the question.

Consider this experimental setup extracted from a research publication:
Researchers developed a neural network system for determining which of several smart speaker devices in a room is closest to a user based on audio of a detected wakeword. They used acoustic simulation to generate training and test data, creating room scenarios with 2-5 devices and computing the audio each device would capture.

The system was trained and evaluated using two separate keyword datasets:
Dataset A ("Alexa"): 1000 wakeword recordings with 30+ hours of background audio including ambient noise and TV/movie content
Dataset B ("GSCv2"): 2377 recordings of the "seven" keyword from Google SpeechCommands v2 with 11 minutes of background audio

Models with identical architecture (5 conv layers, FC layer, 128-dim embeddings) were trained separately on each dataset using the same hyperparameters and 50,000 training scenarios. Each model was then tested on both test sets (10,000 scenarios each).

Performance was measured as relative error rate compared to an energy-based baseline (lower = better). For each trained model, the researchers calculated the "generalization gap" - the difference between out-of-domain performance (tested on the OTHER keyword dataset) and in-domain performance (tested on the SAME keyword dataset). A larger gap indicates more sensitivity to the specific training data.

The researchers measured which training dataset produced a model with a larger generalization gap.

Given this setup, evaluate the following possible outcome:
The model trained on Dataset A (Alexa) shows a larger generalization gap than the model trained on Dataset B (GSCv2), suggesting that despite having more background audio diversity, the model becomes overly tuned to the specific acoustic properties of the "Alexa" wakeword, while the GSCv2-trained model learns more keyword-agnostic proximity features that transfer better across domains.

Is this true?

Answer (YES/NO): NO